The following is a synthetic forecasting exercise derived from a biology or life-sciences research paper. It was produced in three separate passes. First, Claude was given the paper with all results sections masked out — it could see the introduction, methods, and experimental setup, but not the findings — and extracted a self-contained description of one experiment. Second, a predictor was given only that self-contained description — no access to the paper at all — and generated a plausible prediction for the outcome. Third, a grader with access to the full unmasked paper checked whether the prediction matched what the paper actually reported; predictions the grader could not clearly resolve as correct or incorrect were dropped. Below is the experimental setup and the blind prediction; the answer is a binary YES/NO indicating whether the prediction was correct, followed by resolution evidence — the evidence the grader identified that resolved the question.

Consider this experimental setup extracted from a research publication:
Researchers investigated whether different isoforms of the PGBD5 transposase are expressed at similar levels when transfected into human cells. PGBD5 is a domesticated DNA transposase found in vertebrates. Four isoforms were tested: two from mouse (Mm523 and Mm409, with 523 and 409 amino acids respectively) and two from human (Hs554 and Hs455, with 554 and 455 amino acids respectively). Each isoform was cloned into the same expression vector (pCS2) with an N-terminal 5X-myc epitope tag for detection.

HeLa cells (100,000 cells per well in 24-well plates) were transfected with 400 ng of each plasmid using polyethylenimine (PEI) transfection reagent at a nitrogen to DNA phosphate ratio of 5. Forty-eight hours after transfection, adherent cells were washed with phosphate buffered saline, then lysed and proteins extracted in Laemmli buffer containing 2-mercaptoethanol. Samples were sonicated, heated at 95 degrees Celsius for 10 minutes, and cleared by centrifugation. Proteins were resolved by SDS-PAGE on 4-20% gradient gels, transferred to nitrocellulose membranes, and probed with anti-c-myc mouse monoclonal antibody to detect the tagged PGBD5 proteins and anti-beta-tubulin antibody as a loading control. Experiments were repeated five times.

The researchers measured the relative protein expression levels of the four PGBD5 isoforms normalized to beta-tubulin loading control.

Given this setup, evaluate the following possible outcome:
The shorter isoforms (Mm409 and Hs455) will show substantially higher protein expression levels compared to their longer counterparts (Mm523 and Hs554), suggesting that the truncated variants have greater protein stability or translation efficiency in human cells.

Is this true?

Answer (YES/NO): NO